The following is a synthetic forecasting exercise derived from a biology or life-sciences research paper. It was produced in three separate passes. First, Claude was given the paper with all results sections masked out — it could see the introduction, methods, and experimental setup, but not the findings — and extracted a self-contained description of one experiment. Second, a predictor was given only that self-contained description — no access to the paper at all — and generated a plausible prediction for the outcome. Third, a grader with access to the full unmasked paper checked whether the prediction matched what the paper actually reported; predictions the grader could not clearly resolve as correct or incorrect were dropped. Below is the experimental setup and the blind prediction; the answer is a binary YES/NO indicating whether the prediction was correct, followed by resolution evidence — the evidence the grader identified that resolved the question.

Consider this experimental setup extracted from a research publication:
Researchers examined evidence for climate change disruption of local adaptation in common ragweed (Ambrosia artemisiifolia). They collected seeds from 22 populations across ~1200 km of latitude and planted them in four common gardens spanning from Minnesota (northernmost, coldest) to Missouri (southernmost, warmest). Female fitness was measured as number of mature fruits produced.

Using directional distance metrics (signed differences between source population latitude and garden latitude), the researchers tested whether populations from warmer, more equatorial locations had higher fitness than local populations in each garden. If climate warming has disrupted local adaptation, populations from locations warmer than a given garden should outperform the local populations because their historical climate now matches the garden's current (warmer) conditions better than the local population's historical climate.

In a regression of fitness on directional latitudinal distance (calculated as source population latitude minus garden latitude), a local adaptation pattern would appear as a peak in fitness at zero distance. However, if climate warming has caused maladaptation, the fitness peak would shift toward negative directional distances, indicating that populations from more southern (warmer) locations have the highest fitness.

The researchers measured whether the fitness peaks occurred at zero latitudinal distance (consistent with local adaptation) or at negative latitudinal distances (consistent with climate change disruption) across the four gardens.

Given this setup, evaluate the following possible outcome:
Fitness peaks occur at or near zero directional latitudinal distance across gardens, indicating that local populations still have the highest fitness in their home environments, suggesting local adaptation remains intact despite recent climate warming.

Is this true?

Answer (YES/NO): NO